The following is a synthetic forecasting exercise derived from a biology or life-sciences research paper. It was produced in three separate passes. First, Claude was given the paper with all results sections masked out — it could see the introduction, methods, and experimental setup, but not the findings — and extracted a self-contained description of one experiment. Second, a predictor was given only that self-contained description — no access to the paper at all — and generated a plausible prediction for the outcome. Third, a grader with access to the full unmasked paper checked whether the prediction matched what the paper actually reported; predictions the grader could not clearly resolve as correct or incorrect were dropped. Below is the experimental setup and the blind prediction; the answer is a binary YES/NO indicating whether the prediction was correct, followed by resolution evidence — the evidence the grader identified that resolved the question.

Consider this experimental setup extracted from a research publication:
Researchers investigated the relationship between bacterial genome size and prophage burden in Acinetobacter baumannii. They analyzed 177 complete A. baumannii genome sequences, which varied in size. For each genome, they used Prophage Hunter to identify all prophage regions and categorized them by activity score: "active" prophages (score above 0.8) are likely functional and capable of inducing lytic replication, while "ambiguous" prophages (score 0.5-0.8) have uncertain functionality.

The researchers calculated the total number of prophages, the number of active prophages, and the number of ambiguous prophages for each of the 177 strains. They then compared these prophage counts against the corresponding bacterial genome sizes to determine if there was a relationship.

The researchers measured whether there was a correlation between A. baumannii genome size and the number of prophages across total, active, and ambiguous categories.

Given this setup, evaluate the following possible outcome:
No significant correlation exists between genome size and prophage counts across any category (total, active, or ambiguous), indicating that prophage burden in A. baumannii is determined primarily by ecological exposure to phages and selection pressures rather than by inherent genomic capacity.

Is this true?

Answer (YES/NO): NO